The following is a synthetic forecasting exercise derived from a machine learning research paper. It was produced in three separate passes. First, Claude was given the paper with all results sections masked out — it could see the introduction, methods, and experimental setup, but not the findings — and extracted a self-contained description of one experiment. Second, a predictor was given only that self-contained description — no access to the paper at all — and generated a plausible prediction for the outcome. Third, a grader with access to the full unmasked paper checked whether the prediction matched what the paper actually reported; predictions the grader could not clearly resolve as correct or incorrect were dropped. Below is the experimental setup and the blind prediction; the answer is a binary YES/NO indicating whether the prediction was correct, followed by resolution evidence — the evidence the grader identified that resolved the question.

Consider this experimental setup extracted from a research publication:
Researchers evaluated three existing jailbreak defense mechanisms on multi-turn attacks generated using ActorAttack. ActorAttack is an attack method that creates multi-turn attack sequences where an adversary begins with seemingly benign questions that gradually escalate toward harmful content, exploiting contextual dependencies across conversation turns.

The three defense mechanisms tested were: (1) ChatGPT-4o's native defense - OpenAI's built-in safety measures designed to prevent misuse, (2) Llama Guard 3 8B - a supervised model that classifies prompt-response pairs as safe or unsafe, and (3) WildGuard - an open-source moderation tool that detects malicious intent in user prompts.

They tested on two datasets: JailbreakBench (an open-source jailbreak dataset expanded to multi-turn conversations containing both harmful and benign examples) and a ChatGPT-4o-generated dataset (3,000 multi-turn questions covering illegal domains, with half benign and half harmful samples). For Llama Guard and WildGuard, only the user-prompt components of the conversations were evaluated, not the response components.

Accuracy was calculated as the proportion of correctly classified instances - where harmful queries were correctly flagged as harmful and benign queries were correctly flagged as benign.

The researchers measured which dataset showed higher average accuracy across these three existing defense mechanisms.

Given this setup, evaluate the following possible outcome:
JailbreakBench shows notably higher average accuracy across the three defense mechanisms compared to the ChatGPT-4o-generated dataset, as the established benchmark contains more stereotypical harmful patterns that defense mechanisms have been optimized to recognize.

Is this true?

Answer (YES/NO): YES